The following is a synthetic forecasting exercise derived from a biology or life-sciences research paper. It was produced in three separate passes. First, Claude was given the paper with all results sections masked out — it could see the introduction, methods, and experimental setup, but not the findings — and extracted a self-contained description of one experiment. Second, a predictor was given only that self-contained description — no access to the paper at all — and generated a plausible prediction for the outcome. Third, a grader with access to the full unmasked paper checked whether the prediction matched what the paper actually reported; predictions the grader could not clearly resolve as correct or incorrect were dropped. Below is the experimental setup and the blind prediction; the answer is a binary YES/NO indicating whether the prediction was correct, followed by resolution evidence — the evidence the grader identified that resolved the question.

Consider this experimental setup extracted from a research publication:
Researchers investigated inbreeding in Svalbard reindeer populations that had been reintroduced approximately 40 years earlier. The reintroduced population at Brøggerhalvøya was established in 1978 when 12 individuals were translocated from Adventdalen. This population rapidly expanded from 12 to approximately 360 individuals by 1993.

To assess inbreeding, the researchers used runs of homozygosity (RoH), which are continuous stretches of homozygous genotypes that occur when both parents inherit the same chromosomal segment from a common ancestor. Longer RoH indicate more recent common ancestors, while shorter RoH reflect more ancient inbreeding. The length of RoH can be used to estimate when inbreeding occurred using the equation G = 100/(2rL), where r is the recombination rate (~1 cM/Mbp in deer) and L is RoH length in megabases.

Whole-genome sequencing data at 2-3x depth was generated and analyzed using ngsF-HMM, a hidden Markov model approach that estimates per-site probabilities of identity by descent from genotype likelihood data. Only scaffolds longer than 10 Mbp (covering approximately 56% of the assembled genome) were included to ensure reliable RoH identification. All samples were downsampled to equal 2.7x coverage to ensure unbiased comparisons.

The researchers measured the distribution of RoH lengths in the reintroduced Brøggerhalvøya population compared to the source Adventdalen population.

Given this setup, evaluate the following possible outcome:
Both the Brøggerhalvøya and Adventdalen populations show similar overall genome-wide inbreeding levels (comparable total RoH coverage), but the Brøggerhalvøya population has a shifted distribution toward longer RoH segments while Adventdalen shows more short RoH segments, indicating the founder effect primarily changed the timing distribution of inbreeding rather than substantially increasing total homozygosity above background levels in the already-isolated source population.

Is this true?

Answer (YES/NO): NO